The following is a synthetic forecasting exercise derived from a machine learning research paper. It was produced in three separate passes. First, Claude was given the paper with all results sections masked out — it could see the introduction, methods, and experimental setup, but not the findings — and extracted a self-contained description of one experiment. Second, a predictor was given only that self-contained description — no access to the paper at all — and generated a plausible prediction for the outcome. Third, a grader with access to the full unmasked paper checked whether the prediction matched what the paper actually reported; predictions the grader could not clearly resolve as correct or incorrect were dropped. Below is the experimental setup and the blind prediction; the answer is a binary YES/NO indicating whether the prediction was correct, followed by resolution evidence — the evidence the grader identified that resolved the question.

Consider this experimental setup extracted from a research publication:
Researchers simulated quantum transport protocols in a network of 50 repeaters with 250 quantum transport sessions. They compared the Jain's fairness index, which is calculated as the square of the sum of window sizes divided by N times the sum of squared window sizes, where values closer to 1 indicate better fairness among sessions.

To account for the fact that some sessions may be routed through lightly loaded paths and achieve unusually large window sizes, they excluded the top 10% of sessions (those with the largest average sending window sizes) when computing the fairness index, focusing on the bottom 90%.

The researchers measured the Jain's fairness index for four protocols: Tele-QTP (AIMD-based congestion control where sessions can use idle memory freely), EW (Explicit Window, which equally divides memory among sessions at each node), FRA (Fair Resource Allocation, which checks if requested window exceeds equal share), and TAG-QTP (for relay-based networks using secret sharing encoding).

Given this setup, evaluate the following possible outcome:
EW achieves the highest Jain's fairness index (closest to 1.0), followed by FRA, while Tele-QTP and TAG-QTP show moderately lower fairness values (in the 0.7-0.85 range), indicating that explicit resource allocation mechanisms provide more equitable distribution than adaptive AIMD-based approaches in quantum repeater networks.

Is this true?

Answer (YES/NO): NO